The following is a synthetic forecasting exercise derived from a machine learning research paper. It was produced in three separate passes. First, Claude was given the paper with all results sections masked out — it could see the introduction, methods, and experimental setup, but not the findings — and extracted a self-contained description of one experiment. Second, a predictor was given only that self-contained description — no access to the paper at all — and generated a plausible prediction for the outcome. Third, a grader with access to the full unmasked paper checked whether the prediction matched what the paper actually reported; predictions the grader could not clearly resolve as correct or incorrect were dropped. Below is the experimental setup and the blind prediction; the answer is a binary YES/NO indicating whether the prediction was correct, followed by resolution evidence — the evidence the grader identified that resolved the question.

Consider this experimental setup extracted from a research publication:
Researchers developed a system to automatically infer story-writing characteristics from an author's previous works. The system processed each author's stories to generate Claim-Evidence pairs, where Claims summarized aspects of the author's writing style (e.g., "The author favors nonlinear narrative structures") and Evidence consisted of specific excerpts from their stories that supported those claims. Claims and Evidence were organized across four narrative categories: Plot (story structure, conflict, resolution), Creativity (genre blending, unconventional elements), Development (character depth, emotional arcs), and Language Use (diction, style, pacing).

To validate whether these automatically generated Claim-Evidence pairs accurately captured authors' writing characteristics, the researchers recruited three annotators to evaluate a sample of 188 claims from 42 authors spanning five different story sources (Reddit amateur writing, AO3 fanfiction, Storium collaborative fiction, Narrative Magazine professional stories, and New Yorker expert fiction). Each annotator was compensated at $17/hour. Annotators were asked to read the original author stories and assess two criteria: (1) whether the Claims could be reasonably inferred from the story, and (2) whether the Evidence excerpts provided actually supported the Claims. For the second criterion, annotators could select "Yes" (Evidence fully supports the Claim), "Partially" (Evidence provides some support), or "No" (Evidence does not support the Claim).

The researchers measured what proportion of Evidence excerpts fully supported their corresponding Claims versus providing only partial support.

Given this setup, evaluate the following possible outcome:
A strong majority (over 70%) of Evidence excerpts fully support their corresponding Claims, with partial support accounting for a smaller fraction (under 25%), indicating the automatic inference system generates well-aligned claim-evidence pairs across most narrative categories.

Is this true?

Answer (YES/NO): YES